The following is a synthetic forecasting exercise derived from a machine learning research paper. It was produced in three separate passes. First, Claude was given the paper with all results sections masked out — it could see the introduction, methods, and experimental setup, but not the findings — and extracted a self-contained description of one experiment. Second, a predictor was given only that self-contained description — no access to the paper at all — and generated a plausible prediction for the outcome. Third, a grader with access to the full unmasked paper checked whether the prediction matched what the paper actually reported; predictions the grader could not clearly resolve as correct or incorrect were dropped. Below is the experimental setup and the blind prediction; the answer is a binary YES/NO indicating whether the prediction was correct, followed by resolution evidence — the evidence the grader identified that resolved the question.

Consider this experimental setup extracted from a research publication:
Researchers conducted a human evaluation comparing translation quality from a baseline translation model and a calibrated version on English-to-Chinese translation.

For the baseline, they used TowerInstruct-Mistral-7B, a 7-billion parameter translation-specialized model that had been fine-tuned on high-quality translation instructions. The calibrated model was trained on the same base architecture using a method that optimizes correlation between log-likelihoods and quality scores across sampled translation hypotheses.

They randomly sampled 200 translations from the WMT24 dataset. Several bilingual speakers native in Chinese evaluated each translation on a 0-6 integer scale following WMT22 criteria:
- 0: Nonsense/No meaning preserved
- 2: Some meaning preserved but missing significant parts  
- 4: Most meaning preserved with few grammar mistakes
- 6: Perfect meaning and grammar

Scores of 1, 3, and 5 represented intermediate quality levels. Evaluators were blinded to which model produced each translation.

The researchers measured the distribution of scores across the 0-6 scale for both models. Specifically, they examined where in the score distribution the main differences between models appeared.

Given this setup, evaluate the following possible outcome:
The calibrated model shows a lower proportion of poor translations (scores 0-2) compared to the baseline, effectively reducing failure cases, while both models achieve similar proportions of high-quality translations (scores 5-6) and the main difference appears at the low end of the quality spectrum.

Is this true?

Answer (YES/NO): NO